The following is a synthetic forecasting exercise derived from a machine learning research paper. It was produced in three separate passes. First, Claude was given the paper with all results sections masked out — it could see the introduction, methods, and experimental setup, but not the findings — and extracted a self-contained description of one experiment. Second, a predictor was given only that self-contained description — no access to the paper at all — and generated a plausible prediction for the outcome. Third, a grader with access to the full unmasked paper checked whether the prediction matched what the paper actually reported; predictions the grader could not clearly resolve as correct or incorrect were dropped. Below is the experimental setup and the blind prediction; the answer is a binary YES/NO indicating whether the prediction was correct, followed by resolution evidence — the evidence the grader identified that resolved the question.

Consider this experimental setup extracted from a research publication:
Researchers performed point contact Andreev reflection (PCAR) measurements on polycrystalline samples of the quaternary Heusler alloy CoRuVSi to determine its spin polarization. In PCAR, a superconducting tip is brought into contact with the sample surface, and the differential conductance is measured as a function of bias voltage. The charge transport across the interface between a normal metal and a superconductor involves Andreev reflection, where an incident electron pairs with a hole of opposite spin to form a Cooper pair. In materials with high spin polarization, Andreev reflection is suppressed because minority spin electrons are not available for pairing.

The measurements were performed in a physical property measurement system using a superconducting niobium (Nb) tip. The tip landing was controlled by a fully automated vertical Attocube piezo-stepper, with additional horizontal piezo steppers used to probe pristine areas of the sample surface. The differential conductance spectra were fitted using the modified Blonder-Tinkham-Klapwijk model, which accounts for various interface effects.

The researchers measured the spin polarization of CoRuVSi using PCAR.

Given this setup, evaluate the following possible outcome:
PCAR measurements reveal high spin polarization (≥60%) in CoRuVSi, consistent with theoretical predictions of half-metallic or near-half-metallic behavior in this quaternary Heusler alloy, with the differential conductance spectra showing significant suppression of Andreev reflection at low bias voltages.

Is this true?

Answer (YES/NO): NO